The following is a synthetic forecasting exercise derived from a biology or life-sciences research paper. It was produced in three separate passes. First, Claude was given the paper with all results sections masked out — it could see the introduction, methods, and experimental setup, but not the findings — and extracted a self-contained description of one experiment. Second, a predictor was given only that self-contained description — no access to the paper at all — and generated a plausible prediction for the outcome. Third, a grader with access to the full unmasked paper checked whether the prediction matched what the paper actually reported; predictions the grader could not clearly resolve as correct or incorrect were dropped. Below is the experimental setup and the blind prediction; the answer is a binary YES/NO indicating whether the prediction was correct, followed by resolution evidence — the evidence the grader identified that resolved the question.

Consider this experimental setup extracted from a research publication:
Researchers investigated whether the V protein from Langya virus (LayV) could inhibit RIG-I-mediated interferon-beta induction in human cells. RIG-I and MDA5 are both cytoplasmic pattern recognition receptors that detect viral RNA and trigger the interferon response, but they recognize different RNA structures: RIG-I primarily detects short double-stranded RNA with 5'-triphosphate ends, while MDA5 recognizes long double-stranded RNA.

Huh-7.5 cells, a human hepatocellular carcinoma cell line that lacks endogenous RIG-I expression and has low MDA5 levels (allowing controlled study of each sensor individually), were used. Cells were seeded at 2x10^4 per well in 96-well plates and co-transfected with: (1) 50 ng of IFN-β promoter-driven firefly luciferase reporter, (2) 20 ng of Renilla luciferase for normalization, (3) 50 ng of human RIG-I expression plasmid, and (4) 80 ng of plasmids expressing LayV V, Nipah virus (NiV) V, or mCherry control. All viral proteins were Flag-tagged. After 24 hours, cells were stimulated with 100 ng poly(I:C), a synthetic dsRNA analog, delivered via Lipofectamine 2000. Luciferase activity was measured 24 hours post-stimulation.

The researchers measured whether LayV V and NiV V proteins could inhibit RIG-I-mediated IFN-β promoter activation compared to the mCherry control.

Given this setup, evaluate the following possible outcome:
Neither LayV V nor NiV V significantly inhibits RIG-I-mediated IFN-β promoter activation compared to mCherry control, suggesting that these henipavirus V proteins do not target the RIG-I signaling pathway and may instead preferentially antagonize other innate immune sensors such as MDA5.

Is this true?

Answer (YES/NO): YES